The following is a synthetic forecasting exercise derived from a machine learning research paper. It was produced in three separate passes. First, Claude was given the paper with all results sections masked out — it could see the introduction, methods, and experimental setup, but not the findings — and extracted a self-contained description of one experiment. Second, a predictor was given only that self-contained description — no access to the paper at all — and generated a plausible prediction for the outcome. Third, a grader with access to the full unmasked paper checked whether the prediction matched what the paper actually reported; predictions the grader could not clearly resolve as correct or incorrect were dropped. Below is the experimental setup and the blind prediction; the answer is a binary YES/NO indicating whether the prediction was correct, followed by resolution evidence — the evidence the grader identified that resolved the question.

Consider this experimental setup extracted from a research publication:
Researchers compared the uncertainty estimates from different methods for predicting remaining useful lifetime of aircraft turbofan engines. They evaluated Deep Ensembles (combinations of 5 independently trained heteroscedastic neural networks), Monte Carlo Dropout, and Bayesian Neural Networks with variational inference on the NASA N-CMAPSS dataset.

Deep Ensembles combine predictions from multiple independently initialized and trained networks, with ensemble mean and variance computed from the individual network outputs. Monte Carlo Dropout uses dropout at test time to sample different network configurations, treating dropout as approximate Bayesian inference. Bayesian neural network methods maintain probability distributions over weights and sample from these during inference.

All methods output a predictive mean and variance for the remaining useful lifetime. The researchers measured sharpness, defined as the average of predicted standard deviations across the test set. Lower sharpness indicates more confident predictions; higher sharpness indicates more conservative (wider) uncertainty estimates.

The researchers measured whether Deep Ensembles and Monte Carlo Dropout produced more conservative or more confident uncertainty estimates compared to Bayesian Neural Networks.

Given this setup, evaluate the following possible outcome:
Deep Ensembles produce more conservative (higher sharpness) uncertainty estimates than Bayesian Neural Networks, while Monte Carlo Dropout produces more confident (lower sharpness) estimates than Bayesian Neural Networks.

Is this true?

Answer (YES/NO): NO